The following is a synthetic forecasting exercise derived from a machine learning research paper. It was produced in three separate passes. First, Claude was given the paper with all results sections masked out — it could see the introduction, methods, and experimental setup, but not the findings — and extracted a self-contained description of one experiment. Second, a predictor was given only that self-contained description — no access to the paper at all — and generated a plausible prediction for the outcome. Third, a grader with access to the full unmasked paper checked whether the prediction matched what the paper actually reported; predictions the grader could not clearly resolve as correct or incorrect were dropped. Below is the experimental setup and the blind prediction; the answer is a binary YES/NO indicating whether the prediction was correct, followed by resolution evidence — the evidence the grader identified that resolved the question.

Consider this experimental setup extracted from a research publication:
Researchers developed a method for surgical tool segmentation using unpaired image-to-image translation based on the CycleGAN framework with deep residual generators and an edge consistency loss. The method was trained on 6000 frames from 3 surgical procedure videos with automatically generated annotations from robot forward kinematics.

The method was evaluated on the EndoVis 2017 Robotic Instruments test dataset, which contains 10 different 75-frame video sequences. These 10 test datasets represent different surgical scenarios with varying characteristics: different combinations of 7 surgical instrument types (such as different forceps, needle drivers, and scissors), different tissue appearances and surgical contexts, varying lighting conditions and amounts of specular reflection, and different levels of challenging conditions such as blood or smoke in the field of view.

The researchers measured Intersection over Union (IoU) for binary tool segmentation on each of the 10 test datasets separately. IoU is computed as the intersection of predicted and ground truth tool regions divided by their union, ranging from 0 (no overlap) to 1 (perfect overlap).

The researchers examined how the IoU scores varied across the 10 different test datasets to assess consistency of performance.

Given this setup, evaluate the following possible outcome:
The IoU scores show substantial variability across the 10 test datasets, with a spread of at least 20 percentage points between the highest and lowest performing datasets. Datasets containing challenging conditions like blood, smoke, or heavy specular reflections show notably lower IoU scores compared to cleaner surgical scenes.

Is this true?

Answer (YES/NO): NO